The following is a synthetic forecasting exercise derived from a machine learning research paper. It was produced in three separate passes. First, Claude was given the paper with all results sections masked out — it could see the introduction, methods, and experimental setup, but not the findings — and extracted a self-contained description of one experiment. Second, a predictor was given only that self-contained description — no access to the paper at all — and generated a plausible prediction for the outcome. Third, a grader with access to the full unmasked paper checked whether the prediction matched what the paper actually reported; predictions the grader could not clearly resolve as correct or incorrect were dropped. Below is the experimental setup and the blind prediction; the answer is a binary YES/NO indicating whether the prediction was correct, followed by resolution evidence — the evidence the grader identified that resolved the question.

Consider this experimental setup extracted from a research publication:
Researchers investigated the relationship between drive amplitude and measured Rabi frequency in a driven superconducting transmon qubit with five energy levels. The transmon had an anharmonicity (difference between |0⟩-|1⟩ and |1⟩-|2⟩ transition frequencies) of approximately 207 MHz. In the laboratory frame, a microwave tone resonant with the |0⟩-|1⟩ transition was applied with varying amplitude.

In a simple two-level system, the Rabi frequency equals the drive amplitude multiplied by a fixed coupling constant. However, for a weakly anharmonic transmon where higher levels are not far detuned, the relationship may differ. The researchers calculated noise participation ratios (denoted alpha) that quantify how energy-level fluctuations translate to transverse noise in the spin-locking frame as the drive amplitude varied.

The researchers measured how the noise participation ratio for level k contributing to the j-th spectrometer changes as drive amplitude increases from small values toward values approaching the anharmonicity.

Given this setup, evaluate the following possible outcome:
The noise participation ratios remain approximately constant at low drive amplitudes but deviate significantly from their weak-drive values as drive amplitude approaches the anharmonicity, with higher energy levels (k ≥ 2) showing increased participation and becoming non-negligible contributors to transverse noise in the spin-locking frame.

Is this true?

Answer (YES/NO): YES